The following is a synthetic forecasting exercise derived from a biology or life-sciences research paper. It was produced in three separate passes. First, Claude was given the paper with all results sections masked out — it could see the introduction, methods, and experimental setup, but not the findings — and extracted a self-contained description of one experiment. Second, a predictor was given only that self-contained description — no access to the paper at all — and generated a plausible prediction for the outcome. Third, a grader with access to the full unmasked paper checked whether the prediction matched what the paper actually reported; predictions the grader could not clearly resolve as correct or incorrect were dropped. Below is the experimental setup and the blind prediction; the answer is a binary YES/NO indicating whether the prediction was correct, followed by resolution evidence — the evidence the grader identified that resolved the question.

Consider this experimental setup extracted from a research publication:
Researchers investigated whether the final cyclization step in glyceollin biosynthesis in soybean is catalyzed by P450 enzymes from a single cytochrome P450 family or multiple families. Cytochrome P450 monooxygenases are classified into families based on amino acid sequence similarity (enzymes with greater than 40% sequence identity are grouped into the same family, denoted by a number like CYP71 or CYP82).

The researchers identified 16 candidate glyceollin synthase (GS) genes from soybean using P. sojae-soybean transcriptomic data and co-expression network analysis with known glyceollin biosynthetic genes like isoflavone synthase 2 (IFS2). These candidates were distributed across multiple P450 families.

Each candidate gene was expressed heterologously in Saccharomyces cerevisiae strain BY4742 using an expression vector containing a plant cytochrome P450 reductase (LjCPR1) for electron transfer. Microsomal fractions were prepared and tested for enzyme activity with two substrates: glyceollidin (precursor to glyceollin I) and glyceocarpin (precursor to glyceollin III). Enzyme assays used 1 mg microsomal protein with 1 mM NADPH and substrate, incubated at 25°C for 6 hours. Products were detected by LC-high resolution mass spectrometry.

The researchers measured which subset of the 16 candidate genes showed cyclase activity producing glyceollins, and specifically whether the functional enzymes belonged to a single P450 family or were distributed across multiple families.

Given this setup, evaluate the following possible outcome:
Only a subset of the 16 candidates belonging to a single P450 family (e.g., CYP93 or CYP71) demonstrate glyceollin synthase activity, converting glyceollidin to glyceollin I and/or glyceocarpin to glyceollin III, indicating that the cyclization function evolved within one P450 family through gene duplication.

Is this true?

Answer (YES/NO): NO